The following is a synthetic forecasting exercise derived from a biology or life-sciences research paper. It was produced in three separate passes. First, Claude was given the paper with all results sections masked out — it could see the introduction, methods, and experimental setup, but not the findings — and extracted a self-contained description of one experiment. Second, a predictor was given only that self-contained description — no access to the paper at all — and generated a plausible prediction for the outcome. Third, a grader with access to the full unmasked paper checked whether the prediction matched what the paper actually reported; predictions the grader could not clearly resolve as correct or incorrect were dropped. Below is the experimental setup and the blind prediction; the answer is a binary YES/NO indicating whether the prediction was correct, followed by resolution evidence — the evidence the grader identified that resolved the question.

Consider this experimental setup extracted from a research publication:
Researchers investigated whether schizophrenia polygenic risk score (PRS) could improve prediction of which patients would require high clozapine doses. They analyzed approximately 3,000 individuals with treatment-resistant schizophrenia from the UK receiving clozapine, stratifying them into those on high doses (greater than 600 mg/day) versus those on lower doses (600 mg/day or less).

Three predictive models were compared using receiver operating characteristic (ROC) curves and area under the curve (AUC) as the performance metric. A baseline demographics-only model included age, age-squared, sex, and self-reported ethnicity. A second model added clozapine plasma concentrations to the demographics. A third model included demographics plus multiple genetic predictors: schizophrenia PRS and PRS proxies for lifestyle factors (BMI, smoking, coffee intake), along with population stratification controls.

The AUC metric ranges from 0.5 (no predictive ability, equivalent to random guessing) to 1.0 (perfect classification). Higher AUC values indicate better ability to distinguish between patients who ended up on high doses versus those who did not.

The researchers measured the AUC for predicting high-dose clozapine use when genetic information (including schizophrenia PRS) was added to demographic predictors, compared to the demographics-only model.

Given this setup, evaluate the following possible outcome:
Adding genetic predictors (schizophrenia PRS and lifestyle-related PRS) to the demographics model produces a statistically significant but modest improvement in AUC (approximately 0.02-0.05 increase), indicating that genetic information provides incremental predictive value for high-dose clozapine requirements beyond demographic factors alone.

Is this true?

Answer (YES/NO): NO